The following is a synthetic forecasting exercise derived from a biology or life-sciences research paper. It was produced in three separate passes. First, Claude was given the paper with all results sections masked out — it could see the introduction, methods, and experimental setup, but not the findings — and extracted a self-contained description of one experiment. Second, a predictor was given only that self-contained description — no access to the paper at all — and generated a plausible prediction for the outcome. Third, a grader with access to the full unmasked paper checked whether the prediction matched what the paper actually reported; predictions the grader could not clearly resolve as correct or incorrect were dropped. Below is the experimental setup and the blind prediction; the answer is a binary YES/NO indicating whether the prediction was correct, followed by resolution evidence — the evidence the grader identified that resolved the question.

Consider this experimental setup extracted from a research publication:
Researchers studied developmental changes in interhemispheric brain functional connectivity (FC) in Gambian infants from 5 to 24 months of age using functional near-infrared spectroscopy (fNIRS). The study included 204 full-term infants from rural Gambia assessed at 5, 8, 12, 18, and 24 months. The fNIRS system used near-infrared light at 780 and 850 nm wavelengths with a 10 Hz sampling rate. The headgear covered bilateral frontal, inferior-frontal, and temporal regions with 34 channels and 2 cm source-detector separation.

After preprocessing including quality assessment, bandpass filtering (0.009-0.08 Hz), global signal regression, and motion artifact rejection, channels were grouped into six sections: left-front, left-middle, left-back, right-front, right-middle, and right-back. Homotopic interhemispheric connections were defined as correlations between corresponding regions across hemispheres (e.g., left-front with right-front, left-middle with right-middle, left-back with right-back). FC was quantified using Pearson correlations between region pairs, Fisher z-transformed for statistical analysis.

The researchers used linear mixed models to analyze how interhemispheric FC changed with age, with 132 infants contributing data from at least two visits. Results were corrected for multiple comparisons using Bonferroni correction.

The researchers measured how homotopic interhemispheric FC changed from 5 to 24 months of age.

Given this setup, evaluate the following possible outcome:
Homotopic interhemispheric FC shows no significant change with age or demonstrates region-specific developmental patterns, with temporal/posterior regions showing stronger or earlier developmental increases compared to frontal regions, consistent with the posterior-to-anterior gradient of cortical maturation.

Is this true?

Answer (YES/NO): NO